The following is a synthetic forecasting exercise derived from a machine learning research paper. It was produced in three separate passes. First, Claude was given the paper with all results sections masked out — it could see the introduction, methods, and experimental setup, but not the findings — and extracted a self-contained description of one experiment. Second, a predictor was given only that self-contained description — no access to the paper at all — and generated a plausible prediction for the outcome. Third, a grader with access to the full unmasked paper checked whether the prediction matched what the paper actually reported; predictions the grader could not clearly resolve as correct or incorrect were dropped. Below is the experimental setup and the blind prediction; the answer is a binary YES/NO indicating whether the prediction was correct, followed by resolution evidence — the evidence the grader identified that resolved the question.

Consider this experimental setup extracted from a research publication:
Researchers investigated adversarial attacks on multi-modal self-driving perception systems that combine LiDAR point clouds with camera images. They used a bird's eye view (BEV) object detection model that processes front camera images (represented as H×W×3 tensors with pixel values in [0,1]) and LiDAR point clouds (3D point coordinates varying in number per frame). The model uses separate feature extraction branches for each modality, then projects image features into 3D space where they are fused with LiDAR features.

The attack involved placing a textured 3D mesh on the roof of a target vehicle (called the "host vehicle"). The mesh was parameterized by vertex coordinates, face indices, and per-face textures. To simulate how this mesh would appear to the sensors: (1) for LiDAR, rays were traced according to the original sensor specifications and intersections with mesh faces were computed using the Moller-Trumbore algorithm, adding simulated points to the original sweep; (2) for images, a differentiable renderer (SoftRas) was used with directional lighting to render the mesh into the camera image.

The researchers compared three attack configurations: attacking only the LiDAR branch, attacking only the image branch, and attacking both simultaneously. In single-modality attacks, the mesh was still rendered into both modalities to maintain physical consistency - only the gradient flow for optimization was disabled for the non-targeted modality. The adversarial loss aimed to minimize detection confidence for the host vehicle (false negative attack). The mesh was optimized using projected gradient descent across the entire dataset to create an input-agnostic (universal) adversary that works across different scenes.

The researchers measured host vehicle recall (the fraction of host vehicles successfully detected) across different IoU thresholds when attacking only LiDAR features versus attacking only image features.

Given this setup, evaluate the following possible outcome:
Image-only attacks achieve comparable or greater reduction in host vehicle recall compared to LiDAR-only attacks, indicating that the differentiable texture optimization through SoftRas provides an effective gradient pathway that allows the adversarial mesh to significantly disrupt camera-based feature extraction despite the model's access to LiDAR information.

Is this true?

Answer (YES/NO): YES